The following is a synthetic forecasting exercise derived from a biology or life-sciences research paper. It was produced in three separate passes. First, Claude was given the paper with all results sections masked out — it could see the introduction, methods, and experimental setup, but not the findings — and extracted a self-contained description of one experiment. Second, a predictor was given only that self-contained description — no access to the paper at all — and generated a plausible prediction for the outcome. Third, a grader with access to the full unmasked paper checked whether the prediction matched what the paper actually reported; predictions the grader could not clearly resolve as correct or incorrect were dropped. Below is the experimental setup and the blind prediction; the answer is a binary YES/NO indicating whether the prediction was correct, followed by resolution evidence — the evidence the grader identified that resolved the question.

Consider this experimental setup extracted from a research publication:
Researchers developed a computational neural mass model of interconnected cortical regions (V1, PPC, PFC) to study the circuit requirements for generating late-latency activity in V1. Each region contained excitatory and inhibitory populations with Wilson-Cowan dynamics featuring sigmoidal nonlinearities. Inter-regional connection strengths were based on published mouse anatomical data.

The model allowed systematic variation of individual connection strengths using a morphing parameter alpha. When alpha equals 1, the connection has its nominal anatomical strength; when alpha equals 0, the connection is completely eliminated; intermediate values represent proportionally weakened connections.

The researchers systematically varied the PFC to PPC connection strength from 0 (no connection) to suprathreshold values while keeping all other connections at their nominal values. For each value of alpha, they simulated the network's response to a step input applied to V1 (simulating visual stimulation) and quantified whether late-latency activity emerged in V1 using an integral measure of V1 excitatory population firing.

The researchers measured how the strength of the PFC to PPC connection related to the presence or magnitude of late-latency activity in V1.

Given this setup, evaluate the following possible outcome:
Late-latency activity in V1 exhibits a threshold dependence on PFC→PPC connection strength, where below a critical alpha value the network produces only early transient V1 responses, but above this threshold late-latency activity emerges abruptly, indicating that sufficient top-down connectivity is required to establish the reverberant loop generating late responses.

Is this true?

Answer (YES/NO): NO